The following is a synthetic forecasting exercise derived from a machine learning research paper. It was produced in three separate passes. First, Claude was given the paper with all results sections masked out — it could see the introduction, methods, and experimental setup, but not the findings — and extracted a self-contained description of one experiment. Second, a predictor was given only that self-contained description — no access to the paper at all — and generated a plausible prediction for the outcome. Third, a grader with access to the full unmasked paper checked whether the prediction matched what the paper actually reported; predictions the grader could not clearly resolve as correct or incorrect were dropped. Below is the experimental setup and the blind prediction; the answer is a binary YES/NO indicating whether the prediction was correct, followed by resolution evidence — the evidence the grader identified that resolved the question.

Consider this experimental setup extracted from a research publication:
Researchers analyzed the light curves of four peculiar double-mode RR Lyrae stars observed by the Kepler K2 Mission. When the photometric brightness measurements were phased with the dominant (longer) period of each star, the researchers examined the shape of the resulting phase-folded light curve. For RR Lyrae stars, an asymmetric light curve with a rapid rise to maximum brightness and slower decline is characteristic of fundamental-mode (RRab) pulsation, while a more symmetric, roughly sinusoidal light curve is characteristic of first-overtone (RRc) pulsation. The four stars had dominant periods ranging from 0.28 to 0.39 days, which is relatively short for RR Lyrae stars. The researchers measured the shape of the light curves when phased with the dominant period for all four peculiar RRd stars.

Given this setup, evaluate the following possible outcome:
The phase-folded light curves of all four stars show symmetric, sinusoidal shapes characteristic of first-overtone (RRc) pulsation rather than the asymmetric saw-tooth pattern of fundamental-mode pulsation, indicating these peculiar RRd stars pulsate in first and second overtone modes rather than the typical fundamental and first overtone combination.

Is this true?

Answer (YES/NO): NO